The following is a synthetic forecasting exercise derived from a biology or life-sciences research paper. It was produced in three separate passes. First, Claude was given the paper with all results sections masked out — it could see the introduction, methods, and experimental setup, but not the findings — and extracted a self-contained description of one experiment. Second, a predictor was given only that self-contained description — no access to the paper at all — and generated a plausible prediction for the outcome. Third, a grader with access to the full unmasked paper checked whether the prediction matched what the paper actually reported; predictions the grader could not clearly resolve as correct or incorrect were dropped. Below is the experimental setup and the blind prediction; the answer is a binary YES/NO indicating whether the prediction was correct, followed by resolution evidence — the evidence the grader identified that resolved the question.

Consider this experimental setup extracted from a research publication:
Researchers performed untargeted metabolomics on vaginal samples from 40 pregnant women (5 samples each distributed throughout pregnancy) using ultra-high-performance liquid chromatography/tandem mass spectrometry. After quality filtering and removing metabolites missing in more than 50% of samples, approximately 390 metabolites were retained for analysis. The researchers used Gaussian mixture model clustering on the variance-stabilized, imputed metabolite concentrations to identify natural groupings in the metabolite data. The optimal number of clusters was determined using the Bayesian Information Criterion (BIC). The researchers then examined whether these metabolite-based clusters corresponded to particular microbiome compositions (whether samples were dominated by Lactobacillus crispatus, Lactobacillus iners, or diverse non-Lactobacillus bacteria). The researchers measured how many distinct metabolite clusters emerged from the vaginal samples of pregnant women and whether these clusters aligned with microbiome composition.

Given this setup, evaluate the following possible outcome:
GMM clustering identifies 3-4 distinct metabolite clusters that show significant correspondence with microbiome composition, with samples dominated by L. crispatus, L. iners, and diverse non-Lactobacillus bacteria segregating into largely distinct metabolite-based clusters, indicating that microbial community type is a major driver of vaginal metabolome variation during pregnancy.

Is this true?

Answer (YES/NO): NO